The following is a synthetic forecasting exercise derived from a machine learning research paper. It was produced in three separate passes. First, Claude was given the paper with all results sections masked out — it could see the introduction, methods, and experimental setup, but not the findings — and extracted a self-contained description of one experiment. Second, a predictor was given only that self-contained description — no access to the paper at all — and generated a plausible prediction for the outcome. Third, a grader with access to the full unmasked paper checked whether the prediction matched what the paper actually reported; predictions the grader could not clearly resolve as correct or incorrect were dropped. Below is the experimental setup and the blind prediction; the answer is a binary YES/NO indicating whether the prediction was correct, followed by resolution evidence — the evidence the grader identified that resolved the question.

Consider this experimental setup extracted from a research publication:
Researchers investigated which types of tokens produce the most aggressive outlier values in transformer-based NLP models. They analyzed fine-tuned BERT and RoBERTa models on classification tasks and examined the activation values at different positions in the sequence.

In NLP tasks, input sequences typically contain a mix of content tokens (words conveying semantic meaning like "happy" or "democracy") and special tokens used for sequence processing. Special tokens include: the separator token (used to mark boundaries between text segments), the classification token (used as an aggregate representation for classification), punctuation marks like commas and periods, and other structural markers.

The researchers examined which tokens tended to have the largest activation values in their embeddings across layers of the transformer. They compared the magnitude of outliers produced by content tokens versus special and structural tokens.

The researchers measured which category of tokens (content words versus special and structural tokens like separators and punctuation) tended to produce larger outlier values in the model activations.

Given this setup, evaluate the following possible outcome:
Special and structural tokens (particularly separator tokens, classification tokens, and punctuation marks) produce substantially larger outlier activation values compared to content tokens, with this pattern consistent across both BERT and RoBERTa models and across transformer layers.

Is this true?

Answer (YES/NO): YES